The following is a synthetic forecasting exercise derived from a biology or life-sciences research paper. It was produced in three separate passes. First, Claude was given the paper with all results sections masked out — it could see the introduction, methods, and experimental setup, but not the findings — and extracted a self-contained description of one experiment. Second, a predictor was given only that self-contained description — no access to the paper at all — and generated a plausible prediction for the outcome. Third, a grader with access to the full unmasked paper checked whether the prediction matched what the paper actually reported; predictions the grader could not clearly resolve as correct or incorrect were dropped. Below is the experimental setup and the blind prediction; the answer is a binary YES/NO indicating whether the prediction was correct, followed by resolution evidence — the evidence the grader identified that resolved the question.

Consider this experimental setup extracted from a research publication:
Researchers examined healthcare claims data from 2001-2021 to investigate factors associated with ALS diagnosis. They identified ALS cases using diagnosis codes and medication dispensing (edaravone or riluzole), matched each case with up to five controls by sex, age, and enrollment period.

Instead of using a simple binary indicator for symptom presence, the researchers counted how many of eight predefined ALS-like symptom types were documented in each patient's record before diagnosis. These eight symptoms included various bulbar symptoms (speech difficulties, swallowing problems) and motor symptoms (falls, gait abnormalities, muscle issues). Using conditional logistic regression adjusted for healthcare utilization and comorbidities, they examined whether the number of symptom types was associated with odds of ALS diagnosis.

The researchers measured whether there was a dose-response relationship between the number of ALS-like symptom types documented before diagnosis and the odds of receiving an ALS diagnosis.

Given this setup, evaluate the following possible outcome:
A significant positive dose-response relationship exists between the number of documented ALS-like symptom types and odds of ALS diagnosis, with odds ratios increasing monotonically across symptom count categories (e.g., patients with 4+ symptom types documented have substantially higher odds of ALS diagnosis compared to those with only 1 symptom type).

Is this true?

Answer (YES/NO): NO